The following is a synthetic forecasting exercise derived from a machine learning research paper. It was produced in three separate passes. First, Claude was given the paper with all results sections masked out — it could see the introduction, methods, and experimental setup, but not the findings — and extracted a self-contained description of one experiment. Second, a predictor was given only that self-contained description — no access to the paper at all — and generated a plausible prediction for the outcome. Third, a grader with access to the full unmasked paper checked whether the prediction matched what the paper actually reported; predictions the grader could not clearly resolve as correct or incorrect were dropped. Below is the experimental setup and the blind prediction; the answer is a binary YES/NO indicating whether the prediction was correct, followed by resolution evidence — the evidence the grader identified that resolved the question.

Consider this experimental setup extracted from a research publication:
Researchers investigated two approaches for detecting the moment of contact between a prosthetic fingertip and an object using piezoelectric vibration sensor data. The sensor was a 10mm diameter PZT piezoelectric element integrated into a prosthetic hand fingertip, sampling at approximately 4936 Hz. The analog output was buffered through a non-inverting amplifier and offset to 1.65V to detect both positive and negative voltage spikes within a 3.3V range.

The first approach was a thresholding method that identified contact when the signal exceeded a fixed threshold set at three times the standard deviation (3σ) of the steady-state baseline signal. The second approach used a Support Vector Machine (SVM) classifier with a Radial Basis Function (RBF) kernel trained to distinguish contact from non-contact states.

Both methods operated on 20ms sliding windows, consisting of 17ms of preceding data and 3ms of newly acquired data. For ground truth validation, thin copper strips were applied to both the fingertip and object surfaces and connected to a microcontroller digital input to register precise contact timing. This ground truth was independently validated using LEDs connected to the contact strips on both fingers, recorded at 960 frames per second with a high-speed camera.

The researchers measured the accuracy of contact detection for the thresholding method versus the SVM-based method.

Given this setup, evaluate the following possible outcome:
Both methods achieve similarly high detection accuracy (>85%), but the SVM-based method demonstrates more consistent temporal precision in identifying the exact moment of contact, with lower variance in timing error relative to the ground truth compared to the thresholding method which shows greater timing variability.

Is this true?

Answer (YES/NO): NO